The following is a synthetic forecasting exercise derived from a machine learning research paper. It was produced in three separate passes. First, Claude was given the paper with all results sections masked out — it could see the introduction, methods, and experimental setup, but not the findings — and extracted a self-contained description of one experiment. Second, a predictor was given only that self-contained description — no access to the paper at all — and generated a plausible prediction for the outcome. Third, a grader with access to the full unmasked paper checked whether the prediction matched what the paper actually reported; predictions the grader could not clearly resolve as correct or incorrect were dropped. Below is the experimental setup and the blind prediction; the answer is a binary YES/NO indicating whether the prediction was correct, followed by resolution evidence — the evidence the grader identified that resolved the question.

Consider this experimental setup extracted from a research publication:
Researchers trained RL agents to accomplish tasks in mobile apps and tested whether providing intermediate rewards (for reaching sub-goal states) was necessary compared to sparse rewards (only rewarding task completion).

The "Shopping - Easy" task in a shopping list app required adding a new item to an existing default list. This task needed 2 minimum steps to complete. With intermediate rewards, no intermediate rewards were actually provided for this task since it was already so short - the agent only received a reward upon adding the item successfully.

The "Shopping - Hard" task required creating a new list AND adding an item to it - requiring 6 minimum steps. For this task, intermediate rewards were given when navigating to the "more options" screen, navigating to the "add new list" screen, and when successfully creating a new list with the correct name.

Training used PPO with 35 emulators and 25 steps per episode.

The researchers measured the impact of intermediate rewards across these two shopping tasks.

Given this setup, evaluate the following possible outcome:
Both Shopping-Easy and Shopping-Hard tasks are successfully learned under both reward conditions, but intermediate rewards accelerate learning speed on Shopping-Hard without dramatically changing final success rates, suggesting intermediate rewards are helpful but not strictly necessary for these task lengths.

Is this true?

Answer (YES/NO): NO